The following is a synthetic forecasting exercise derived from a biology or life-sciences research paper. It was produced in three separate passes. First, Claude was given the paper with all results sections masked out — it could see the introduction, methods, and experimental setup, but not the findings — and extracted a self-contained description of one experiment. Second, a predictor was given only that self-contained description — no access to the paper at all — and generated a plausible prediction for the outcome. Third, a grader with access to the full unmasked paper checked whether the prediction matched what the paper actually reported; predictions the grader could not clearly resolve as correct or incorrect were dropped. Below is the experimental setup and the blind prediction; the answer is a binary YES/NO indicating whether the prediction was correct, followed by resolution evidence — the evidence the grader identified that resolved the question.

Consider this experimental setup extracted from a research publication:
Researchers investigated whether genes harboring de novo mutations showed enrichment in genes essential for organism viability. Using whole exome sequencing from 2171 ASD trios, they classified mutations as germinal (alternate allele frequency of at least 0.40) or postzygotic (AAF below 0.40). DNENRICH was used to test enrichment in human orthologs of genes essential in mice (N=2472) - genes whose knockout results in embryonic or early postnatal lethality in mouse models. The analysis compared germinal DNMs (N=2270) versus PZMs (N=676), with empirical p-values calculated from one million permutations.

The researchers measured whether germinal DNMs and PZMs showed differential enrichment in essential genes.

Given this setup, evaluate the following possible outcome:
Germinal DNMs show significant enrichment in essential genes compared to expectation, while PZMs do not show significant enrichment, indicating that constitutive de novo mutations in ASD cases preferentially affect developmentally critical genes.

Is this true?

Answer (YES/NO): NO